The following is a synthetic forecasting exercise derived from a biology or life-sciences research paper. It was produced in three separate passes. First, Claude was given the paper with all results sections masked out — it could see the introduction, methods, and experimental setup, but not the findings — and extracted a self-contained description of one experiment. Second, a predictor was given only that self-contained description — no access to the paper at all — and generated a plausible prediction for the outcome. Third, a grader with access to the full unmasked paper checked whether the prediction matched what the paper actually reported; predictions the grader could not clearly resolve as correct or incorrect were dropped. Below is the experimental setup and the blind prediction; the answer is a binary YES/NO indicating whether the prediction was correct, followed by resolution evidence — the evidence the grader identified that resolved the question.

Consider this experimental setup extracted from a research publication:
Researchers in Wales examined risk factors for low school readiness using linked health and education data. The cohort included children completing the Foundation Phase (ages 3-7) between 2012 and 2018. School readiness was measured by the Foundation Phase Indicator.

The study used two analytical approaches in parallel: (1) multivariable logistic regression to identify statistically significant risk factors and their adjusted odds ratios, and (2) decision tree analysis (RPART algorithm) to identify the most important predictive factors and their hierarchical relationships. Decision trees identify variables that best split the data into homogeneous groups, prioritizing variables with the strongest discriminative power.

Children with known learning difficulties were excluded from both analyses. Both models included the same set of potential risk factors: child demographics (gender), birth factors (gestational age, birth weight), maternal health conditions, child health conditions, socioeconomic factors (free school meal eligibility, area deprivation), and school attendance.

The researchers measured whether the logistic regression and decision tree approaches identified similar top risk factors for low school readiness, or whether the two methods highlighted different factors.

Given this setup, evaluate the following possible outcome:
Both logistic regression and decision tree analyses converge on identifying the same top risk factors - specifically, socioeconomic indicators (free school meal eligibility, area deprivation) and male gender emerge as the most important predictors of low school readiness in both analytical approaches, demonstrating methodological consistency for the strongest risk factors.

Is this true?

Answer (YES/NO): NO